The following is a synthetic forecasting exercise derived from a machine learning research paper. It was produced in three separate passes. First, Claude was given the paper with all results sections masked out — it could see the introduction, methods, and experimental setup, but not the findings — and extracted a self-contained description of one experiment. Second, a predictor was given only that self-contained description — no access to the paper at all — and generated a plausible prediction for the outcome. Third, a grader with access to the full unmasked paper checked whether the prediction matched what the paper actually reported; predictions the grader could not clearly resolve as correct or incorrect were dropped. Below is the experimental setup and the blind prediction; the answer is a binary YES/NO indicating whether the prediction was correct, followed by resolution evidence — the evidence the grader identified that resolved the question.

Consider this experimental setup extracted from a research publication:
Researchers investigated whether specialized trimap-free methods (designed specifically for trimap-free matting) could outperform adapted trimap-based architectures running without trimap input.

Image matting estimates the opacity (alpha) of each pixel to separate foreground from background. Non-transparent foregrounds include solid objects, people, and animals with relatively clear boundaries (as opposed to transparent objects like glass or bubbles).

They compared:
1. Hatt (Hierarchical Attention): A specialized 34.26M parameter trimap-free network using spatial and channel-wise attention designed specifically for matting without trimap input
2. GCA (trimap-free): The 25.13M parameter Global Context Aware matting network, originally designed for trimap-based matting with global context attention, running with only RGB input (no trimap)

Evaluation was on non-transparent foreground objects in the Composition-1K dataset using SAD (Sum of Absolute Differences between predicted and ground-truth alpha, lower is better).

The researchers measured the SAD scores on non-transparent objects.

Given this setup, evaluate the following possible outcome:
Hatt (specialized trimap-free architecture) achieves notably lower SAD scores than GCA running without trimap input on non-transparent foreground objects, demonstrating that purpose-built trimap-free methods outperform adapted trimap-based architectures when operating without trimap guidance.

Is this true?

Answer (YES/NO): YES